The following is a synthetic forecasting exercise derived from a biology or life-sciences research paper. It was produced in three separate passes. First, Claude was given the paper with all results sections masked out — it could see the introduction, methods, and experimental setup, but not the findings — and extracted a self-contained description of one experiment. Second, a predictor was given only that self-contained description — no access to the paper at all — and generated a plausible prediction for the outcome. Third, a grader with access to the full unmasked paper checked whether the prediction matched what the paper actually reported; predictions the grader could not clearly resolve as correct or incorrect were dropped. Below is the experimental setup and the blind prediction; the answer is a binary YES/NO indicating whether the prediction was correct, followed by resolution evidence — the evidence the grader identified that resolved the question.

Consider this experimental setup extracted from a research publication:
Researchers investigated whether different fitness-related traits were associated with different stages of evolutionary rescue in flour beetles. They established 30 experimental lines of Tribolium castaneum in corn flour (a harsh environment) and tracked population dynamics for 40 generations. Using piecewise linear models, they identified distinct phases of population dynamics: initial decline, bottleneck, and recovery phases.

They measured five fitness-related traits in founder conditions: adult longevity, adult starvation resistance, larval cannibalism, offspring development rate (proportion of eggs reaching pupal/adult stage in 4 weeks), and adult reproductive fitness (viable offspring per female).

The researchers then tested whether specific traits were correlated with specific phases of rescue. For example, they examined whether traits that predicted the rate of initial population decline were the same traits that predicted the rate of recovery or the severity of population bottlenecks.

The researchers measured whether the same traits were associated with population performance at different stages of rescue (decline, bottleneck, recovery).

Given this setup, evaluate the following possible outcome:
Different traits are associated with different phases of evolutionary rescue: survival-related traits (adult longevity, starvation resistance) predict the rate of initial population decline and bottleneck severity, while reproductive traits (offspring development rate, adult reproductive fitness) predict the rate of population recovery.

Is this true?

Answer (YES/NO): NO